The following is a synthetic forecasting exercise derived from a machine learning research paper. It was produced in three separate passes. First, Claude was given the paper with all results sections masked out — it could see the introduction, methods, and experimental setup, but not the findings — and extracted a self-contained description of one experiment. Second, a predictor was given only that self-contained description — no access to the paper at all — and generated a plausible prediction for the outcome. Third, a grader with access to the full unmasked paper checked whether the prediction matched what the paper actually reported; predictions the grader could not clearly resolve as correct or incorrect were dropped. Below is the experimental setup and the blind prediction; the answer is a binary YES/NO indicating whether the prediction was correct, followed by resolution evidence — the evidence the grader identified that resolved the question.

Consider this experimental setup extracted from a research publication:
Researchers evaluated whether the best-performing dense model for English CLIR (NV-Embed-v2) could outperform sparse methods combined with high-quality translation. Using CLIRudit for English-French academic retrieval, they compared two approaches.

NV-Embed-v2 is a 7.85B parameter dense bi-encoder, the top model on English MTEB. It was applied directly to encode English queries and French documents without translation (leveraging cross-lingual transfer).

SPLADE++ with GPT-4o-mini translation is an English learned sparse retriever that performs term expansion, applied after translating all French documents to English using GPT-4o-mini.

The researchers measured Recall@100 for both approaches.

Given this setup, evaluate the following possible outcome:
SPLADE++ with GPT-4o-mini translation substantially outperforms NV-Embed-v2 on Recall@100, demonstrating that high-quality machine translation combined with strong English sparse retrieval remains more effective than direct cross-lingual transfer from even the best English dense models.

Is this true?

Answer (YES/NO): NO